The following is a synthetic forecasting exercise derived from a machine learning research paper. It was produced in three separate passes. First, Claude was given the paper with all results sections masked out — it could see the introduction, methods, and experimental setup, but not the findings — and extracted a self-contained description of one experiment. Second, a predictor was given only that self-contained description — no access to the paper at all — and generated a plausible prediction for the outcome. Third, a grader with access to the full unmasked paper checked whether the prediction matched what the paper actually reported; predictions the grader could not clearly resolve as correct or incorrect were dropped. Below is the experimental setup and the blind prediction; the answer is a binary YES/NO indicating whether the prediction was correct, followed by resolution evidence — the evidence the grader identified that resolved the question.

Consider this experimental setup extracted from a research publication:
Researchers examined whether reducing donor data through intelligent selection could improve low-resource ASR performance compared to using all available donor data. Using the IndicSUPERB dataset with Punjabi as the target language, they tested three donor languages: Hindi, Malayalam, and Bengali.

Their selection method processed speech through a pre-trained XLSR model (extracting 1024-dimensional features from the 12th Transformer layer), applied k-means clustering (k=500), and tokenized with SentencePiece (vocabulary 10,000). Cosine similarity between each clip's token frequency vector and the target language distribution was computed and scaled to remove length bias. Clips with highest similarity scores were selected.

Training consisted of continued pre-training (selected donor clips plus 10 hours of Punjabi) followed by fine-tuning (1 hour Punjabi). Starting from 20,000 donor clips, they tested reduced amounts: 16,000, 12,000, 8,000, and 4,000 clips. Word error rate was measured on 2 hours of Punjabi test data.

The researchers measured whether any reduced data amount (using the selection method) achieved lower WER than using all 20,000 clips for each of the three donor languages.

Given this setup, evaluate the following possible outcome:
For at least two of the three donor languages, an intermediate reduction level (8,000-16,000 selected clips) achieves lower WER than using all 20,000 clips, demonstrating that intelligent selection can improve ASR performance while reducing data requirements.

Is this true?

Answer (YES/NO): NO